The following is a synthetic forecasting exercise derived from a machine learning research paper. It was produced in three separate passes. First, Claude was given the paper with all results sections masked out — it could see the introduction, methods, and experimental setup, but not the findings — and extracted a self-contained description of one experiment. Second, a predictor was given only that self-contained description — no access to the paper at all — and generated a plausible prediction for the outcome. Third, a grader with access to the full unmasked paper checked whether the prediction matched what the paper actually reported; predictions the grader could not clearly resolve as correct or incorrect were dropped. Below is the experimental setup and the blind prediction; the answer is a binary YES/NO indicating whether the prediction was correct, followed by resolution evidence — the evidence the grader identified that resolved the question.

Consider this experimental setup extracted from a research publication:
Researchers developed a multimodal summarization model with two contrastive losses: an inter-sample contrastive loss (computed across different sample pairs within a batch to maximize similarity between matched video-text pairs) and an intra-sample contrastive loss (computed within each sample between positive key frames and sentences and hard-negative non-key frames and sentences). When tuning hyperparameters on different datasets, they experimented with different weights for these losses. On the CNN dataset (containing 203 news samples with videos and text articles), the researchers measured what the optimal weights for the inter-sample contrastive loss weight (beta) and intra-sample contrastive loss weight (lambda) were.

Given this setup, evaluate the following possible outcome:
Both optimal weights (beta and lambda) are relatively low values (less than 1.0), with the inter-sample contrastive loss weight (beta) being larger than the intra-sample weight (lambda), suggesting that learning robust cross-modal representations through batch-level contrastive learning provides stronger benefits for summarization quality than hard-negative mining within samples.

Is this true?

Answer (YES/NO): NO